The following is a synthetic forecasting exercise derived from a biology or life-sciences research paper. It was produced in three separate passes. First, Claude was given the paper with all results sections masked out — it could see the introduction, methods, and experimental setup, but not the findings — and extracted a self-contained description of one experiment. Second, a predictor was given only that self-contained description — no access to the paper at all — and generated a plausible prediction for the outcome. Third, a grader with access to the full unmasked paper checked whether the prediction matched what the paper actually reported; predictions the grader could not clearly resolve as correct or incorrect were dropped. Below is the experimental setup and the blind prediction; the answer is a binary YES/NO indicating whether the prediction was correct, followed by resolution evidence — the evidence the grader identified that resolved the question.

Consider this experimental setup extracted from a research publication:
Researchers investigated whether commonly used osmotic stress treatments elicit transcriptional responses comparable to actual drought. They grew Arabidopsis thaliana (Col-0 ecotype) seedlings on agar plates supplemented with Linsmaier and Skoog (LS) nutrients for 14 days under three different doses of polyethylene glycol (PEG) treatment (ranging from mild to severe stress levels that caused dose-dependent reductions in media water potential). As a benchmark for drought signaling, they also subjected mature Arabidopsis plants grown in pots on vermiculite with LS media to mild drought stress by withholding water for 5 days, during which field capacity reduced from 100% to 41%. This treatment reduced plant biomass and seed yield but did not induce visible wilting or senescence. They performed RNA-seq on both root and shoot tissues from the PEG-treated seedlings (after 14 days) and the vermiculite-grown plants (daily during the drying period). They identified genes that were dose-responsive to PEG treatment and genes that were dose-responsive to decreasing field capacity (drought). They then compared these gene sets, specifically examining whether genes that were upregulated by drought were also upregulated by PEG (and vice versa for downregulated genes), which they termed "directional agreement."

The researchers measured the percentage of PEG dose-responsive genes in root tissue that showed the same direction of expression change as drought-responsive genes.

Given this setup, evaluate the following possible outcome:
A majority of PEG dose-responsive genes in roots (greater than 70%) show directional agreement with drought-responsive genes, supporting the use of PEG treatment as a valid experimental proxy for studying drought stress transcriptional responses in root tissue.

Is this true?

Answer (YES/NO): NO